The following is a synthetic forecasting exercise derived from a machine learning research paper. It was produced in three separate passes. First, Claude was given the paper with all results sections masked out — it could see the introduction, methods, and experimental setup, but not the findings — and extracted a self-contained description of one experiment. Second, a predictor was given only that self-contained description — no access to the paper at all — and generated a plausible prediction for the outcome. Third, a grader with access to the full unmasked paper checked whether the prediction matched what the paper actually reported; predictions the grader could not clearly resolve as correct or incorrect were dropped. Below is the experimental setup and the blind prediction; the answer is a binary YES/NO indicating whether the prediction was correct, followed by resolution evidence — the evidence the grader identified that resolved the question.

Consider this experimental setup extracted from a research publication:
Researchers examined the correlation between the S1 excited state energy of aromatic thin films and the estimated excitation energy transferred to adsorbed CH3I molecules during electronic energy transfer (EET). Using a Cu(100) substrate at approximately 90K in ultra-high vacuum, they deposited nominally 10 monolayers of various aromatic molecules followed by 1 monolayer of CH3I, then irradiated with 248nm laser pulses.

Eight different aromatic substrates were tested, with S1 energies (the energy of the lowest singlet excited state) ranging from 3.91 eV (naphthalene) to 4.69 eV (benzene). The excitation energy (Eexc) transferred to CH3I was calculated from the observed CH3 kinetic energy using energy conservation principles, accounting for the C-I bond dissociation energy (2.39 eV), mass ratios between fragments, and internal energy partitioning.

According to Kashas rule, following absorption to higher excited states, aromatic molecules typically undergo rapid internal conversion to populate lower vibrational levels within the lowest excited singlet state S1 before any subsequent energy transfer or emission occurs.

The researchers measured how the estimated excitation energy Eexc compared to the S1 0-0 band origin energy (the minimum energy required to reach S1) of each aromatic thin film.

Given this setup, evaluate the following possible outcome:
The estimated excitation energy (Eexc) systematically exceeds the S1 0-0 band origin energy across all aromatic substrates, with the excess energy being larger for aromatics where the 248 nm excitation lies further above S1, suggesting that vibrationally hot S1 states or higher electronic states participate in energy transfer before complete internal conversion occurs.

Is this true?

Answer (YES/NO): NO